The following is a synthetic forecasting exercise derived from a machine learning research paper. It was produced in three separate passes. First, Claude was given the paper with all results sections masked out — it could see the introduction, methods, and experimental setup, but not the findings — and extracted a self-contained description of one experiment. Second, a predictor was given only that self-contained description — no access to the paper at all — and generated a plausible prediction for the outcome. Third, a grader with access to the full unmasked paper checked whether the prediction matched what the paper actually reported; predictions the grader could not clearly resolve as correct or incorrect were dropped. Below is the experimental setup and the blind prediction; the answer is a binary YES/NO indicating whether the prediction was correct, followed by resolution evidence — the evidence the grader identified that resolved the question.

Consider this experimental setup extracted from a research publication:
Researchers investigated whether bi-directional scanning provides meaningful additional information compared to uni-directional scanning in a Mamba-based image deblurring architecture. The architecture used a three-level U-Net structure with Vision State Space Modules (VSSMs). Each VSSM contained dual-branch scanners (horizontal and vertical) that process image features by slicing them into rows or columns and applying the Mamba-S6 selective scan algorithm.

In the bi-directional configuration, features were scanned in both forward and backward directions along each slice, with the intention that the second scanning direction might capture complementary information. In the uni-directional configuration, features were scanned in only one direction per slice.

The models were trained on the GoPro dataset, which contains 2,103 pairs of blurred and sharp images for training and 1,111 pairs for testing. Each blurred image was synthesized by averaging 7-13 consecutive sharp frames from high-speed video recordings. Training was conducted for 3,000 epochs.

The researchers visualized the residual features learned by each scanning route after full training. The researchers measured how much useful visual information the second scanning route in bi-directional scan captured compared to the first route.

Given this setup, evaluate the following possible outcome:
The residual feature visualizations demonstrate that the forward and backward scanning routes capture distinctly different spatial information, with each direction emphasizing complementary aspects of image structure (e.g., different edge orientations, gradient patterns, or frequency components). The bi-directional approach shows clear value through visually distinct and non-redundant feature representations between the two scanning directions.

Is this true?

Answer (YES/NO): NO